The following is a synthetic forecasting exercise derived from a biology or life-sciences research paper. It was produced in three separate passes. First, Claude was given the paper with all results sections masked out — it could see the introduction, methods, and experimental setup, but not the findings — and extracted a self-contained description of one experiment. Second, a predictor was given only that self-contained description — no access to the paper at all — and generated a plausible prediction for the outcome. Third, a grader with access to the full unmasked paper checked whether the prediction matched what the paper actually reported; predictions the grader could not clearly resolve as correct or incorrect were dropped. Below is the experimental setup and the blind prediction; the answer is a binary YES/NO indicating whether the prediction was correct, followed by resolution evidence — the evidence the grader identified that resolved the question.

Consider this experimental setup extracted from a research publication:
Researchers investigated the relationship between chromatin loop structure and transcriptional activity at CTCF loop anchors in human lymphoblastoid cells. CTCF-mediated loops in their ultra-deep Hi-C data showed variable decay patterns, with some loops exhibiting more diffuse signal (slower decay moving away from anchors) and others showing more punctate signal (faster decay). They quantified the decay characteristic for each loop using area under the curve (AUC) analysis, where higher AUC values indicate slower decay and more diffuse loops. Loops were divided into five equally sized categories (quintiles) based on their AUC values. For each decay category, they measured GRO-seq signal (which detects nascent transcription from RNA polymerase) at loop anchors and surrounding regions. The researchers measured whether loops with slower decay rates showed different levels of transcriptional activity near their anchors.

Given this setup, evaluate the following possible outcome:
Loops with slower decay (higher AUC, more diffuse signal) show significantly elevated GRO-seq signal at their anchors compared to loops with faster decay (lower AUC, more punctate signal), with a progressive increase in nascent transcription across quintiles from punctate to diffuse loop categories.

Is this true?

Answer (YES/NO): YES